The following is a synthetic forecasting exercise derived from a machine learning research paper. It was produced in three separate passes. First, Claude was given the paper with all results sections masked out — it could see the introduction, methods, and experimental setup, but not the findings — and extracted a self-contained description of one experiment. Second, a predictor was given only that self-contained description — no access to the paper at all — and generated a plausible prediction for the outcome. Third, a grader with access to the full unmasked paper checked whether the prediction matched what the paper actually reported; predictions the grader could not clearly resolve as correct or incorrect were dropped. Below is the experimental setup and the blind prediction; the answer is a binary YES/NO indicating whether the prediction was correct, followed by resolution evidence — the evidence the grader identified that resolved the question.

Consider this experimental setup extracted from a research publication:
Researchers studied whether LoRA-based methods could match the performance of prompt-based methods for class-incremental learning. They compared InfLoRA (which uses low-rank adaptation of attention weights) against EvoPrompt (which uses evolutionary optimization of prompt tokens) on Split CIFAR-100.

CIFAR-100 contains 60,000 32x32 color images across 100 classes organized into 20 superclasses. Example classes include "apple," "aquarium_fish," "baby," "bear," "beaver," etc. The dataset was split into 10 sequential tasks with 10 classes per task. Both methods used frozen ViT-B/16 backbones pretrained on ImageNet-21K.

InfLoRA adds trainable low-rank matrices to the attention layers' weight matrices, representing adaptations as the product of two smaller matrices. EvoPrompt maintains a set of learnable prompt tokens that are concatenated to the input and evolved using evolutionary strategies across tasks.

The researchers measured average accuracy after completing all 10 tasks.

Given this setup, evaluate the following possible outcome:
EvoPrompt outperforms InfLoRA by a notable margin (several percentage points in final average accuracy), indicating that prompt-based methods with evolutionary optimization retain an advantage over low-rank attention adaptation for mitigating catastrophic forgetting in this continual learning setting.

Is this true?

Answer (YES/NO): NO